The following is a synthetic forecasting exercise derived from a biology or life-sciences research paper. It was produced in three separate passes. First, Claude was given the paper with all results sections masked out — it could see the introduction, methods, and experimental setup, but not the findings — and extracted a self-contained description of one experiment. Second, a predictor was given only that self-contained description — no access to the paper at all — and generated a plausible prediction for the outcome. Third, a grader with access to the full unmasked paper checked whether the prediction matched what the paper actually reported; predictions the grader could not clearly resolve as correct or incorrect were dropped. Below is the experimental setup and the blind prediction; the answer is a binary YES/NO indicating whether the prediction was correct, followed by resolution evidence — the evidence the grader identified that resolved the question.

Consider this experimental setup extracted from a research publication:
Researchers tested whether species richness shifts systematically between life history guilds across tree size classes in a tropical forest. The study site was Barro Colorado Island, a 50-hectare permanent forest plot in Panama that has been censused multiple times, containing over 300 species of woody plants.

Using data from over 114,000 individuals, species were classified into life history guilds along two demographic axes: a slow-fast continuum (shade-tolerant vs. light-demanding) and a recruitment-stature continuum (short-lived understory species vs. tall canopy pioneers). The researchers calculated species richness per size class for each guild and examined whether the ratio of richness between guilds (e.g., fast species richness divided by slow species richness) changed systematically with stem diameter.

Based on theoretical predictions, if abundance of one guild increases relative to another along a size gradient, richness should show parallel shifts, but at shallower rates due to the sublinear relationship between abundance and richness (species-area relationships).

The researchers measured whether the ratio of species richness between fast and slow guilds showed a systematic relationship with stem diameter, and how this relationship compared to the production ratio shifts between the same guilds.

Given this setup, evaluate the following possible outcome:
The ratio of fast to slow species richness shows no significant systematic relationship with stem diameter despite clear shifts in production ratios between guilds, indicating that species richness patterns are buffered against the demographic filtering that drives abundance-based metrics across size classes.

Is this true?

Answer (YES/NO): NO